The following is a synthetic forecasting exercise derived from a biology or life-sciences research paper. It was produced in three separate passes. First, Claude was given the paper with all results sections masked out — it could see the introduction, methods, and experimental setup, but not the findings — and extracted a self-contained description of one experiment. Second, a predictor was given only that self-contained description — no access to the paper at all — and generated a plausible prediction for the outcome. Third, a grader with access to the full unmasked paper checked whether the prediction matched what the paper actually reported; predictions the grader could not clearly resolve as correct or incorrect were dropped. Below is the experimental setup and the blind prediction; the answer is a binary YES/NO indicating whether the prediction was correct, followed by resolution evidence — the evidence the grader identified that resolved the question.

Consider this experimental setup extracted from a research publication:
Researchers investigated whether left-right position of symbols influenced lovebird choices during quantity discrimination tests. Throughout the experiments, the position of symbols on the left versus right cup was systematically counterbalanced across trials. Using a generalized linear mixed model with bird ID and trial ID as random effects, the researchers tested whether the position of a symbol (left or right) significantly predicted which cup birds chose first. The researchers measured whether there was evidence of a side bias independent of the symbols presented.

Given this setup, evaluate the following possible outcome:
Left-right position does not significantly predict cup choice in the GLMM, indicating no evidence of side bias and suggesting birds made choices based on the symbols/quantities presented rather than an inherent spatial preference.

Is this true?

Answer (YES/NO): YES